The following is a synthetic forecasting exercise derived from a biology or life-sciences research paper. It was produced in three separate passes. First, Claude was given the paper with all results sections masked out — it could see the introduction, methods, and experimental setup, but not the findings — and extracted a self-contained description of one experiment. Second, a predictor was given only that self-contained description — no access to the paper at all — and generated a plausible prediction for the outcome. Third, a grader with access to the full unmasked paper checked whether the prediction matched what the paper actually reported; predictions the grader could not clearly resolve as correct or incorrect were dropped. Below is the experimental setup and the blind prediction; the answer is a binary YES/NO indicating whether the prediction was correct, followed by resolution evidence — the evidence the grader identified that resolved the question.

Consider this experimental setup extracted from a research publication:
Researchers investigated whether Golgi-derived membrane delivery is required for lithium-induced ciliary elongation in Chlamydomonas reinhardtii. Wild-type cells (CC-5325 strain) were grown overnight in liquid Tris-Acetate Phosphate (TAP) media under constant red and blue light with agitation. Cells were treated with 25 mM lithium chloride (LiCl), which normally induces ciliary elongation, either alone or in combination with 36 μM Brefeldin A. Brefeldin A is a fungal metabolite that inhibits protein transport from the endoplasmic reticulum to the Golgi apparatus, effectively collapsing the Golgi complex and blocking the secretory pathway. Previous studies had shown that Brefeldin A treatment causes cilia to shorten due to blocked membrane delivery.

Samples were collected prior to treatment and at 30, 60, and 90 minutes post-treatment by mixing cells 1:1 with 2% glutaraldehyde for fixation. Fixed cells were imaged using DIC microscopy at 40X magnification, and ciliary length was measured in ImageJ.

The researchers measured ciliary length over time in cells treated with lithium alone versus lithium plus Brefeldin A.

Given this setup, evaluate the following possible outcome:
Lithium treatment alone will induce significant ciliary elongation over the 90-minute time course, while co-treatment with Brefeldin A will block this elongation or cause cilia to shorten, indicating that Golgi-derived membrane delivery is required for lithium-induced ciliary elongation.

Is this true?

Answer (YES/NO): NO